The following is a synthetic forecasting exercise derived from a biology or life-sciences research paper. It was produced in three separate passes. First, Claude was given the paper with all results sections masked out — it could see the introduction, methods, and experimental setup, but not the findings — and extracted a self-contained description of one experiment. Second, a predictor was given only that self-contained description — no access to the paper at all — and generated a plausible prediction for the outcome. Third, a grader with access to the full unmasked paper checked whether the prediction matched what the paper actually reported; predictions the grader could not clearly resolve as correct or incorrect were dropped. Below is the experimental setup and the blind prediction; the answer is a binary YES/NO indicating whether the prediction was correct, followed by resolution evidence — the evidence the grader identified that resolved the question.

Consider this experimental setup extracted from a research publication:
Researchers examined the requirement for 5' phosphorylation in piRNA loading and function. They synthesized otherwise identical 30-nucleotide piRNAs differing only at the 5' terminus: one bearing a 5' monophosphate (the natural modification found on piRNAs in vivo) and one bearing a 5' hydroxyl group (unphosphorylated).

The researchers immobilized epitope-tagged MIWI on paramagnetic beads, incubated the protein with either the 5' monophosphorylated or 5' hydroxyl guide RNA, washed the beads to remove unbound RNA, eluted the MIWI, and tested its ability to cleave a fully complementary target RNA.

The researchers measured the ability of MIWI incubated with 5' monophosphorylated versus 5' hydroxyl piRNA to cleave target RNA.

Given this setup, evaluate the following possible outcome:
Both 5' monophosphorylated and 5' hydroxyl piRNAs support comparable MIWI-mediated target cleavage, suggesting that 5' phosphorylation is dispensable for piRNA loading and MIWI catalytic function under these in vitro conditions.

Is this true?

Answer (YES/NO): NO